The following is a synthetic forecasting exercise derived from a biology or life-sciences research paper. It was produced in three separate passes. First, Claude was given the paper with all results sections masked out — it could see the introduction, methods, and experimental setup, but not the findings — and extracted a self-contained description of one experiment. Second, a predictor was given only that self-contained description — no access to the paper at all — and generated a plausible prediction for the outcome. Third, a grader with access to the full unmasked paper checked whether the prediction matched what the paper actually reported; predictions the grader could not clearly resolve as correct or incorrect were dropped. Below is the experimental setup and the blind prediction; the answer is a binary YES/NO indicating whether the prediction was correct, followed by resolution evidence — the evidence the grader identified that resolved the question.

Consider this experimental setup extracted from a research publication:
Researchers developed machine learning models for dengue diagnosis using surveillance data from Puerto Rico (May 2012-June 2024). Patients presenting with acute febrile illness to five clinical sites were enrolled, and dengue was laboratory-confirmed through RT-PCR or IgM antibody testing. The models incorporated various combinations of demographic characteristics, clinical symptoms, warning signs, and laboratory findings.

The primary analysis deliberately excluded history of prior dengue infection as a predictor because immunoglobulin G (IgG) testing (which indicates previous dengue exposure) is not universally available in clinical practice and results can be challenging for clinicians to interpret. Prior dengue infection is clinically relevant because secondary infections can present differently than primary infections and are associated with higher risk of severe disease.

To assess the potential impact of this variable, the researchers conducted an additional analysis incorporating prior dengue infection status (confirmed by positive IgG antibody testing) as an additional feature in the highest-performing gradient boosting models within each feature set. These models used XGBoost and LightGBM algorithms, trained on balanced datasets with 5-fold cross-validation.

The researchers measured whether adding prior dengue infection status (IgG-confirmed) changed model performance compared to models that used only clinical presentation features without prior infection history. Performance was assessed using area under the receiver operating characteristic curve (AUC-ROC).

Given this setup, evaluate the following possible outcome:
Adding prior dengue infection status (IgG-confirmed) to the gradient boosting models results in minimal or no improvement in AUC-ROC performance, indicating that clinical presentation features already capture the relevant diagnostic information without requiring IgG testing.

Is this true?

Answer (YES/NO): NO